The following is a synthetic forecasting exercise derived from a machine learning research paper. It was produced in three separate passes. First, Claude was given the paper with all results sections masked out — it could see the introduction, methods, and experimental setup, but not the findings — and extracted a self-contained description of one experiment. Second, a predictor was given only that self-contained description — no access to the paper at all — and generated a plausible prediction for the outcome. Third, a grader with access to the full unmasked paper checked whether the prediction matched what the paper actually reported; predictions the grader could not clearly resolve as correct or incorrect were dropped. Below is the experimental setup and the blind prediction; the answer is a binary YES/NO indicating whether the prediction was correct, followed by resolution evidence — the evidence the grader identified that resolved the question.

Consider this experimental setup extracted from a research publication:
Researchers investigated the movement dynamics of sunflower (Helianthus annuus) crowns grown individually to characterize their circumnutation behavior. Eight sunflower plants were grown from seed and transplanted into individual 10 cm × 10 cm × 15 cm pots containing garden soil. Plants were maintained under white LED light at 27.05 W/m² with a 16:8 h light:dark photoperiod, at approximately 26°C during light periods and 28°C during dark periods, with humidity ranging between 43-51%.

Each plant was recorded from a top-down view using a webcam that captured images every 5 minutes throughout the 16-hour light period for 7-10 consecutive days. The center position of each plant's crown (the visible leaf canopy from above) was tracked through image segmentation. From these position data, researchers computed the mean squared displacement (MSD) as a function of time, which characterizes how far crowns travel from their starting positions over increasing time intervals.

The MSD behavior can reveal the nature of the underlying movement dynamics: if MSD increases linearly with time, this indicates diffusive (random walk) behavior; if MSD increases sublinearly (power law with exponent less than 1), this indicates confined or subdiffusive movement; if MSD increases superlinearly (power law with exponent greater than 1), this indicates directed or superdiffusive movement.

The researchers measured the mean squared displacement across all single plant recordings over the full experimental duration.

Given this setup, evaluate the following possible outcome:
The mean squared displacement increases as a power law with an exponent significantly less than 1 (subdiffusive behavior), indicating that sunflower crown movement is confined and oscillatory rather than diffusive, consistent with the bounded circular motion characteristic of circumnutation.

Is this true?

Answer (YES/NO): NO